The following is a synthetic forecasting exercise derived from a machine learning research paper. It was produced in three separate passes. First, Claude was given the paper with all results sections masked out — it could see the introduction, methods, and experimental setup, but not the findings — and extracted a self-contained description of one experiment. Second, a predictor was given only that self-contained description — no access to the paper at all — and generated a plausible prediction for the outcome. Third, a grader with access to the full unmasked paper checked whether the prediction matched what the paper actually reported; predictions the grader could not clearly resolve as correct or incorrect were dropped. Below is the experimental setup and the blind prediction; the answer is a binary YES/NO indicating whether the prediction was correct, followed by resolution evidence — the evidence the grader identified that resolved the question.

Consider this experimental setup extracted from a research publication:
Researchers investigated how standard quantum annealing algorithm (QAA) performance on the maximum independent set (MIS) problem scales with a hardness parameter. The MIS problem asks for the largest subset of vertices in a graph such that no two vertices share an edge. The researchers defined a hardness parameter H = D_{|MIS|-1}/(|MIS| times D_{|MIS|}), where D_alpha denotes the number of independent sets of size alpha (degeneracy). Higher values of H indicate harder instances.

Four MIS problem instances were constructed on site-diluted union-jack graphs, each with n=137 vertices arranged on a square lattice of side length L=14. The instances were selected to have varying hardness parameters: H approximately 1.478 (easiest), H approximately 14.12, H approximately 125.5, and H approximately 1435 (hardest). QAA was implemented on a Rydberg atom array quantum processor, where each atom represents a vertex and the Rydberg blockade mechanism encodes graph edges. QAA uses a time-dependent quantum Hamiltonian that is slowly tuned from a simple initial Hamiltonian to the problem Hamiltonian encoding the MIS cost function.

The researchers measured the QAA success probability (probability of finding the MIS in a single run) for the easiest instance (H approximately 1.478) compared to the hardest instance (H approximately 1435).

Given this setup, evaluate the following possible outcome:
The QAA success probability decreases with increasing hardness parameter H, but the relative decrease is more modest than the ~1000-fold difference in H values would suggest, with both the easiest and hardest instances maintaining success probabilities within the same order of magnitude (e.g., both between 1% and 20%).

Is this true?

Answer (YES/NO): NO